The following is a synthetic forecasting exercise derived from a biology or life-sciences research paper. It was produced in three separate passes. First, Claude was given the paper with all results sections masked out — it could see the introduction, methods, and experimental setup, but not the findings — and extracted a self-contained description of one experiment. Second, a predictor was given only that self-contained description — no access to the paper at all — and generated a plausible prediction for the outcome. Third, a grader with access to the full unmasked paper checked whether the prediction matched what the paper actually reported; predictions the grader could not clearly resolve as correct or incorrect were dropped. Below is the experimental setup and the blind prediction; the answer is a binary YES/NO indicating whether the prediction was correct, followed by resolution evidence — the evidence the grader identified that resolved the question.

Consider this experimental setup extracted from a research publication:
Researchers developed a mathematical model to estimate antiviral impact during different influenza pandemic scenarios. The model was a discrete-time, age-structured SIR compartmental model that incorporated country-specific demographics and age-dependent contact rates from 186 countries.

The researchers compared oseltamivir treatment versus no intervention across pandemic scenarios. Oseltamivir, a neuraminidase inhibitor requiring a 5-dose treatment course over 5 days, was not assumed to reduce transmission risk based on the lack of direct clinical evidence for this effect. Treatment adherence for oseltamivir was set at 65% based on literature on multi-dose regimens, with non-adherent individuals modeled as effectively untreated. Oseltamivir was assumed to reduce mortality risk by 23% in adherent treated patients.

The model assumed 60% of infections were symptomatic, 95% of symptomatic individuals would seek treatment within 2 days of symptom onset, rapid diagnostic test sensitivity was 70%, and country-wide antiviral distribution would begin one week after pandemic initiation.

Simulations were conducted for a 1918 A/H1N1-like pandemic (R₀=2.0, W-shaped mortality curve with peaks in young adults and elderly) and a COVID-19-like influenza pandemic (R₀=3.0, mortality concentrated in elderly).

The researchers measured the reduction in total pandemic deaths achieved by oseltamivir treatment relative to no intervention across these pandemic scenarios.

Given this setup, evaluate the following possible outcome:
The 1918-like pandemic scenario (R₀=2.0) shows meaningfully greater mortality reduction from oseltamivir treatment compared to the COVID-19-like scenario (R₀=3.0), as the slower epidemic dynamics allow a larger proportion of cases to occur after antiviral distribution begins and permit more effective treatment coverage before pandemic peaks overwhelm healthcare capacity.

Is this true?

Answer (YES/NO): NO